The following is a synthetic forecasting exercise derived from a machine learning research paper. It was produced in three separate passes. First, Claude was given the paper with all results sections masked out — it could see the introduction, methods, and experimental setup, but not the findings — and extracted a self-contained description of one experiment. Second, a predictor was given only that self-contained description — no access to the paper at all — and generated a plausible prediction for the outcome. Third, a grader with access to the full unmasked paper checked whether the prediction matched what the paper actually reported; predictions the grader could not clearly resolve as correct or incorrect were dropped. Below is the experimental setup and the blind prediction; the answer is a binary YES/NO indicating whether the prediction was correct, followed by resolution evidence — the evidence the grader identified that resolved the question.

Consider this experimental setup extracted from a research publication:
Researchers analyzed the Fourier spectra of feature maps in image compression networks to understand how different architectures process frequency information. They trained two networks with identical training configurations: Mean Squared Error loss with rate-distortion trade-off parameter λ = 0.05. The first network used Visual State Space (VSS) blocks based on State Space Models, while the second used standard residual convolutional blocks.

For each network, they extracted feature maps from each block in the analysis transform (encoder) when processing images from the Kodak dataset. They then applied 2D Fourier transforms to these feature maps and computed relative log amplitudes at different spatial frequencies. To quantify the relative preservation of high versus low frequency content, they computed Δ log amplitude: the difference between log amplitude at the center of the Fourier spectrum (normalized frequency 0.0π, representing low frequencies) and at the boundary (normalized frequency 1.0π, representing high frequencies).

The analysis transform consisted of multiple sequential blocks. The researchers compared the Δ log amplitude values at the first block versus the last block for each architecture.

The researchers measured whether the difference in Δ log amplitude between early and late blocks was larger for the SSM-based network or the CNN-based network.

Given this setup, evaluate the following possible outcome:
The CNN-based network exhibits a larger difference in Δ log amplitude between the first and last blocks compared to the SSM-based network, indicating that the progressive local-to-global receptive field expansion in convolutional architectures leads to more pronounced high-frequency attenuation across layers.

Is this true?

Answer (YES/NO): NO